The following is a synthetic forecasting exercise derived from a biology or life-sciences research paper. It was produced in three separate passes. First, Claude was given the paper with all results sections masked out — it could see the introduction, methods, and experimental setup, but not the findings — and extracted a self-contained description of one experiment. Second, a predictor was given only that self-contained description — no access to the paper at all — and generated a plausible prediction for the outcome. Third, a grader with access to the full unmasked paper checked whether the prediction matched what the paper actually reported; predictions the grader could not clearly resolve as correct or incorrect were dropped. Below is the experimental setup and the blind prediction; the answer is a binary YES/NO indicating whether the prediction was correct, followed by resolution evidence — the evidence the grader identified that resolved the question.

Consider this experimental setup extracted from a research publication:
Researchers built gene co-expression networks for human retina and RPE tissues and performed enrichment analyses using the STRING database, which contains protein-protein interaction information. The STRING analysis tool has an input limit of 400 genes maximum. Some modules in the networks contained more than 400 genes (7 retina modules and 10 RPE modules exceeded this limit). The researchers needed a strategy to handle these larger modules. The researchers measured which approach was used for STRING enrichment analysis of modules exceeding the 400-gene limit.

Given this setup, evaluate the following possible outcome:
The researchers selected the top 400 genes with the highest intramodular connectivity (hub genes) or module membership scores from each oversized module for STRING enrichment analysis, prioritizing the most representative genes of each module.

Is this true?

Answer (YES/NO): YES